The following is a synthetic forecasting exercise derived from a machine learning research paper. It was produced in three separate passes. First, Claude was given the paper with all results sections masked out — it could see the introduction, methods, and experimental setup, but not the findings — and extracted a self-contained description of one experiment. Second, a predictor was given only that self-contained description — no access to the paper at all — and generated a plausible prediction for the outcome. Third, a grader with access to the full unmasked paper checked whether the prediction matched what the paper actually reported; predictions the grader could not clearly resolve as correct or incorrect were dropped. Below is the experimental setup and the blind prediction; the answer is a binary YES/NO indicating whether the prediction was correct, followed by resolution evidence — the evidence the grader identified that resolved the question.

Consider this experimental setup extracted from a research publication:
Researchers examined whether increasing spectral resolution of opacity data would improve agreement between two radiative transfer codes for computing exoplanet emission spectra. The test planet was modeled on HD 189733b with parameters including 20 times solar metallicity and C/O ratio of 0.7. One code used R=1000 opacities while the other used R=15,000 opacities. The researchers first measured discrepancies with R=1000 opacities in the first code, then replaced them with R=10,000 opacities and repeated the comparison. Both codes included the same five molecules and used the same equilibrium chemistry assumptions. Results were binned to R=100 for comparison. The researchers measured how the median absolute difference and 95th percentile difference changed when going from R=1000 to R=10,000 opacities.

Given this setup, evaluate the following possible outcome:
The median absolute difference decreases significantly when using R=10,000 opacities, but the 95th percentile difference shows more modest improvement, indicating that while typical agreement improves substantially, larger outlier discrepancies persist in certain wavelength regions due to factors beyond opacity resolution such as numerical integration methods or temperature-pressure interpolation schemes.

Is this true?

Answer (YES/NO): NO